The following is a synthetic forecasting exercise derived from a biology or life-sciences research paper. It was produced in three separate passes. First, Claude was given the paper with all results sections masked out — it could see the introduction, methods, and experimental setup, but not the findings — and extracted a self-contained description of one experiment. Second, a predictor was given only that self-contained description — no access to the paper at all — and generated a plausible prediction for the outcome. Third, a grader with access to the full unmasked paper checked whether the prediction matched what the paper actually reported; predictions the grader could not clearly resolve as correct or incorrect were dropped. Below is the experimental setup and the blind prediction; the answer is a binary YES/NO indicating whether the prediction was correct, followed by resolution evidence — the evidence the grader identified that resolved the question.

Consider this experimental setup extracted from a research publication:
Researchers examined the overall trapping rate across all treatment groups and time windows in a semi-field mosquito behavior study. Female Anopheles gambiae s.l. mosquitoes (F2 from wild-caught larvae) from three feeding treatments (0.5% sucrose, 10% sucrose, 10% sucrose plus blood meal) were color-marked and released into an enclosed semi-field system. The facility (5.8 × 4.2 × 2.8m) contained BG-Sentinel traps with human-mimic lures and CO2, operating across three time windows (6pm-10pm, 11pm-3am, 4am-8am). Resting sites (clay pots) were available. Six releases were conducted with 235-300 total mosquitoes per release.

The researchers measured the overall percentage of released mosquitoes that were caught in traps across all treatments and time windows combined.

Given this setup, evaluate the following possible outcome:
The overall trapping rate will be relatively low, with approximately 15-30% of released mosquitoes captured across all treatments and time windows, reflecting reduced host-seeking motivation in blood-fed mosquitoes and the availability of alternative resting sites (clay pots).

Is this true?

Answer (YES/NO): NO